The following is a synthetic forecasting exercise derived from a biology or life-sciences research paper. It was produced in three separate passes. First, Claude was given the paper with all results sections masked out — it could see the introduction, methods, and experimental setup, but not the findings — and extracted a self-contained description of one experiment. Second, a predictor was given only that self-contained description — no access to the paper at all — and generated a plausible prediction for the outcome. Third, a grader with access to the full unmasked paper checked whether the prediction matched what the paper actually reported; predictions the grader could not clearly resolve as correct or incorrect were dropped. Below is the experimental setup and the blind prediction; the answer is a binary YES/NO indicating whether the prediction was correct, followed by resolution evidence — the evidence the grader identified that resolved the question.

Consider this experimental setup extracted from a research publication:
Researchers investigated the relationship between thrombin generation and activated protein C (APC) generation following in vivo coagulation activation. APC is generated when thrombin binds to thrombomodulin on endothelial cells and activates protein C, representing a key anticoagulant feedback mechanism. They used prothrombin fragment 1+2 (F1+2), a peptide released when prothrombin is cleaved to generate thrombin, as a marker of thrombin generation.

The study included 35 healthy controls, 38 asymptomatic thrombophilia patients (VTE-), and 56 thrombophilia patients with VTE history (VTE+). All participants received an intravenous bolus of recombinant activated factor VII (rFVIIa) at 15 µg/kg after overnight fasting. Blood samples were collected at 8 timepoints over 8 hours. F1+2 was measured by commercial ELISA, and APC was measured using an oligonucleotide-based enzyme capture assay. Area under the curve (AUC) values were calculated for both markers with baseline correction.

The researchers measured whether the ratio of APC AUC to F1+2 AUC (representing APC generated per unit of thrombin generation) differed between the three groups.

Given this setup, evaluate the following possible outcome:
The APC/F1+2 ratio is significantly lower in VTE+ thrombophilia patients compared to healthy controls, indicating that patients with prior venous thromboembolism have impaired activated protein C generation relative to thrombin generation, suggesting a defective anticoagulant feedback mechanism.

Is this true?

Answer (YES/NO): NO